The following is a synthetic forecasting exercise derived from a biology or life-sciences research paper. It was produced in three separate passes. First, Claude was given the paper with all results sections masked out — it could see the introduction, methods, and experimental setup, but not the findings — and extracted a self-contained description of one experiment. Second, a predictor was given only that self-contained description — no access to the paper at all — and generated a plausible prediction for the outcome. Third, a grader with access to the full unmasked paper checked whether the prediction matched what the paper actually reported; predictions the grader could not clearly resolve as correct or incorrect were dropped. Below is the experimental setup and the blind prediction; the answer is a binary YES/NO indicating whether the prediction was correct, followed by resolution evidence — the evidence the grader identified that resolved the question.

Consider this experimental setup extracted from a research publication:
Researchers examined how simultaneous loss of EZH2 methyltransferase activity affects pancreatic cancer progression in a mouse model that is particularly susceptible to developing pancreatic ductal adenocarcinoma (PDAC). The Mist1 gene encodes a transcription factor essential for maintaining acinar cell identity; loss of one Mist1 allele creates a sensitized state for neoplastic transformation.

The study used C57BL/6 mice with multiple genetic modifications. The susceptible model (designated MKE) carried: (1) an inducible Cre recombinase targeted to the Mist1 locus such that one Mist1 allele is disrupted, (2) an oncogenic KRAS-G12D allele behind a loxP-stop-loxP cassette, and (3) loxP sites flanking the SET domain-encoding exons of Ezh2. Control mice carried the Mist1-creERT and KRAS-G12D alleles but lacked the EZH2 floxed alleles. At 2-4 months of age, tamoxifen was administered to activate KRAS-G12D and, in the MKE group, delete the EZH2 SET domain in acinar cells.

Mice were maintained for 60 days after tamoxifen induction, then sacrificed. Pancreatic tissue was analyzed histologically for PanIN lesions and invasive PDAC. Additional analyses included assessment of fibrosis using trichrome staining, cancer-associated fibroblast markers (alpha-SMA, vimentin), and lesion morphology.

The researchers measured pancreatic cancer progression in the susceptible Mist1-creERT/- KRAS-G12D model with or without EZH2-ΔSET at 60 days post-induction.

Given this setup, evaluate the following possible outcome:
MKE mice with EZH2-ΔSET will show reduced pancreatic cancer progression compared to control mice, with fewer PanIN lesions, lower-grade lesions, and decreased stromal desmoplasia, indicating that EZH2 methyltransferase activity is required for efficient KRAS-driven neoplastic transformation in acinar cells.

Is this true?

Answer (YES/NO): NO